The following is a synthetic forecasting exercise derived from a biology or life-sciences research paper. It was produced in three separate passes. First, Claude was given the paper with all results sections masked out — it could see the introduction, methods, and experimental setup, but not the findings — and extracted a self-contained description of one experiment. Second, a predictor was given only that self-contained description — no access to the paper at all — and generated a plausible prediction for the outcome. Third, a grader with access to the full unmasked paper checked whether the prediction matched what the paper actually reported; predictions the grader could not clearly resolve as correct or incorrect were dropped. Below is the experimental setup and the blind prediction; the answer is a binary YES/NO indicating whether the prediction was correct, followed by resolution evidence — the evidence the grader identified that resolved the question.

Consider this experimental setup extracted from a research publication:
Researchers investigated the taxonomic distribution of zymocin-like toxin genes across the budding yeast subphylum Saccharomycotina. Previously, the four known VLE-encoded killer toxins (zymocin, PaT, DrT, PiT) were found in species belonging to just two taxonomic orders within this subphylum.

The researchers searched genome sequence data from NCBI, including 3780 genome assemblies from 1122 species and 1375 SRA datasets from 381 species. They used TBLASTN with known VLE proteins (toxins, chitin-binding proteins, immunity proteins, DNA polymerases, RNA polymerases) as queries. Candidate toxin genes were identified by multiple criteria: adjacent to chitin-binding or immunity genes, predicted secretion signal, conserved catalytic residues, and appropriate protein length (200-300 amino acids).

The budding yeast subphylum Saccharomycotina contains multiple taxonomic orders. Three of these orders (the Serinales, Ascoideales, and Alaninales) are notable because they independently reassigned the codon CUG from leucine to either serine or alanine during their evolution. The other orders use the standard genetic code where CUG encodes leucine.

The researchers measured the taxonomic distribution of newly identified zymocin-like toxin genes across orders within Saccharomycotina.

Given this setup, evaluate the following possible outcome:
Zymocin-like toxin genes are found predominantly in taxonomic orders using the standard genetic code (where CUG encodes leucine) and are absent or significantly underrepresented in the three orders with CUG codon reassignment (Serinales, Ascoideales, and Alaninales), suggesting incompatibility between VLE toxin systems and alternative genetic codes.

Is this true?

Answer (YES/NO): NO